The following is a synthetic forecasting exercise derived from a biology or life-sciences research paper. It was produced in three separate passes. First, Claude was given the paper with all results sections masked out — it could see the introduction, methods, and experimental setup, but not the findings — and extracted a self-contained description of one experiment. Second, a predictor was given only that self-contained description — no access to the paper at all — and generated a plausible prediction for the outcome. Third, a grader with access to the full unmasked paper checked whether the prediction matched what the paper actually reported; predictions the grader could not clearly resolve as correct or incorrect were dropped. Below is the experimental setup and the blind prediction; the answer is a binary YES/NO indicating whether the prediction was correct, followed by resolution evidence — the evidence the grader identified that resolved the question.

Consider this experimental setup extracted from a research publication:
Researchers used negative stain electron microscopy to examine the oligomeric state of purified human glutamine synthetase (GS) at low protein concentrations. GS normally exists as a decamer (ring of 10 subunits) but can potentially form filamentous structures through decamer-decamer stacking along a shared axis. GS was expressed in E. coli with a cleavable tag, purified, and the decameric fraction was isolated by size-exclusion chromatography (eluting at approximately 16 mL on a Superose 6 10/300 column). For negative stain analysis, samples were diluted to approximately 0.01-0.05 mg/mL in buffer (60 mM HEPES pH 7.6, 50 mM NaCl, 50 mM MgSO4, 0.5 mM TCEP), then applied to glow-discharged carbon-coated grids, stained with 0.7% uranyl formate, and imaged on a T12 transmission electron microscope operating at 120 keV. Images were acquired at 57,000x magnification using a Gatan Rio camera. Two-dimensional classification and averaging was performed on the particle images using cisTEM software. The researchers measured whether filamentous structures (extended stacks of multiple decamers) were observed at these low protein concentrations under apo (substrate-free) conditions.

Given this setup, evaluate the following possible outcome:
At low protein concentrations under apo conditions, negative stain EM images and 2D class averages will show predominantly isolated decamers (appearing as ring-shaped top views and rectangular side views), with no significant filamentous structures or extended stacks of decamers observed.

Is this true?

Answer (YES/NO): YES